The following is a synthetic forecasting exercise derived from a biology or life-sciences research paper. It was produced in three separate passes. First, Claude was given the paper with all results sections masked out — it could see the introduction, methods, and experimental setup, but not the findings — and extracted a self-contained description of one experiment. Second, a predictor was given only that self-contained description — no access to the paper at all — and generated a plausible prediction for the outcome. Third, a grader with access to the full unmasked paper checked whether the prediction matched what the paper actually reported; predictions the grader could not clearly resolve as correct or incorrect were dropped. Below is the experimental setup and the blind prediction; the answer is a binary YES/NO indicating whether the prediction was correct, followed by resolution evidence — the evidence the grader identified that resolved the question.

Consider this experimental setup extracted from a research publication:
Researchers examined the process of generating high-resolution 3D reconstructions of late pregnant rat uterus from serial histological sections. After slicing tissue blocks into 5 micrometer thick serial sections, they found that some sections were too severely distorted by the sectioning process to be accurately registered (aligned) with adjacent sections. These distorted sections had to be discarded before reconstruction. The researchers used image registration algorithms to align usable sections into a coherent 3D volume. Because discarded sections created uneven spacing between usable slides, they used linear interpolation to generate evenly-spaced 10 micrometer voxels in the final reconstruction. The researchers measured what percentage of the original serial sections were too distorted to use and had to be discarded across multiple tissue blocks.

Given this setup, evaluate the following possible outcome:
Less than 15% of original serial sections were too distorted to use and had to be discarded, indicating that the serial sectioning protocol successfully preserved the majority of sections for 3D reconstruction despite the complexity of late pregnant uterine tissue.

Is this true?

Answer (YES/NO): NO